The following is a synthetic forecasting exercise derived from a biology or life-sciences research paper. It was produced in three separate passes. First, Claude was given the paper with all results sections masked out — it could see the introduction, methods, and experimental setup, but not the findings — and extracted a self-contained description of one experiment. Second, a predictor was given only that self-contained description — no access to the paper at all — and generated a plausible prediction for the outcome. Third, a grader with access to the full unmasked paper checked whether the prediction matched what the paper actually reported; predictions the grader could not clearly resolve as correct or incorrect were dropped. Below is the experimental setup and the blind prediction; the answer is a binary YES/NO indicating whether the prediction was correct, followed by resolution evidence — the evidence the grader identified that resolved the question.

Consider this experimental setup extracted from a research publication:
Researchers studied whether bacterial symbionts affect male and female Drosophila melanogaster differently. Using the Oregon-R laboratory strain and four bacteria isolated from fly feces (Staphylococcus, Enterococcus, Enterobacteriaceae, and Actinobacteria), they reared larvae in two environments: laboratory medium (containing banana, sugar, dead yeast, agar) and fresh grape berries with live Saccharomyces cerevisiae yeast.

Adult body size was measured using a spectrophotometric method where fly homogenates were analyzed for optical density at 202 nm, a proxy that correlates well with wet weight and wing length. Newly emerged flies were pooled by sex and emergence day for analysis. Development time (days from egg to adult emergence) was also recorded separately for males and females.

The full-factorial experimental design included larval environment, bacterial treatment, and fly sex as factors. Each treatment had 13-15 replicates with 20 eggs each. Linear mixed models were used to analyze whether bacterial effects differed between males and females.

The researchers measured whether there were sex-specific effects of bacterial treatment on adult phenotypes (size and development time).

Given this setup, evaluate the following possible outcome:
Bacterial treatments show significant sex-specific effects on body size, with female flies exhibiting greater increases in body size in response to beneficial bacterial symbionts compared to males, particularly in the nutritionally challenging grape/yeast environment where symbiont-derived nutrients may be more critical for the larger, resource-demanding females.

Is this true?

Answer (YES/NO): NO